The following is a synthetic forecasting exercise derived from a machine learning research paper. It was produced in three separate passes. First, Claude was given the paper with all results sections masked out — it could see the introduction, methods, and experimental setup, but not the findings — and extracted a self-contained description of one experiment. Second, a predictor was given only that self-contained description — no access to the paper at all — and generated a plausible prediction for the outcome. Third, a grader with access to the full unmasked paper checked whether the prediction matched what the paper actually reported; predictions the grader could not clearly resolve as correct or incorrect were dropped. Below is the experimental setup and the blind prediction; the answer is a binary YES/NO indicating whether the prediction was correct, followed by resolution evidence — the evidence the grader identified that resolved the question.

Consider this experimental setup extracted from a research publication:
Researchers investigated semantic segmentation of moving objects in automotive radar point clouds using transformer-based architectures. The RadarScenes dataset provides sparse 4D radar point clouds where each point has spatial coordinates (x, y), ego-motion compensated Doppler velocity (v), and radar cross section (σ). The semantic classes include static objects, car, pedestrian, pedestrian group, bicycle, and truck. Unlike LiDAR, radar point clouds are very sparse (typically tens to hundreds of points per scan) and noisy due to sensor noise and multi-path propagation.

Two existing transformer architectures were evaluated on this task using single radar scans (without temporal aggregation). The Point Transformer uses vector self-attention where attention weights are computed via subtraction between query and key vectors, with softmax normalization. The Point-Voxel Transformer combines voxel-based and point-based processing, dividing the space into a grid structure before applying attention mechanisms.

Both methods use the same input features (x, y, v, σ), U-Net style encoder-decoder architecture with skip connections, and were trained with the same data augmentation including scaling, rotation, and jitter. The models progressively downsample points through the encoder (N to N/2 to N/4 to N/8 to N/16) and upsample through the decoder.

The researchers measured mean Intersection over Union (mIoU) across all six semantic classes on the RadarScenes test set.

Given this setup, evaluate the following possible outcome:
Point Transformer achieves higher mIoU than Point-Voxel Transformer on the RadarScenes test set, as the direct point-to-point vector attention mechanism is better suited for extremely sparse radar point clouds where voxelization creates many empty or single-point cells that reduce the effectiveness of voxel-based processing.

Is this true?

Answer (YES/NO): YES